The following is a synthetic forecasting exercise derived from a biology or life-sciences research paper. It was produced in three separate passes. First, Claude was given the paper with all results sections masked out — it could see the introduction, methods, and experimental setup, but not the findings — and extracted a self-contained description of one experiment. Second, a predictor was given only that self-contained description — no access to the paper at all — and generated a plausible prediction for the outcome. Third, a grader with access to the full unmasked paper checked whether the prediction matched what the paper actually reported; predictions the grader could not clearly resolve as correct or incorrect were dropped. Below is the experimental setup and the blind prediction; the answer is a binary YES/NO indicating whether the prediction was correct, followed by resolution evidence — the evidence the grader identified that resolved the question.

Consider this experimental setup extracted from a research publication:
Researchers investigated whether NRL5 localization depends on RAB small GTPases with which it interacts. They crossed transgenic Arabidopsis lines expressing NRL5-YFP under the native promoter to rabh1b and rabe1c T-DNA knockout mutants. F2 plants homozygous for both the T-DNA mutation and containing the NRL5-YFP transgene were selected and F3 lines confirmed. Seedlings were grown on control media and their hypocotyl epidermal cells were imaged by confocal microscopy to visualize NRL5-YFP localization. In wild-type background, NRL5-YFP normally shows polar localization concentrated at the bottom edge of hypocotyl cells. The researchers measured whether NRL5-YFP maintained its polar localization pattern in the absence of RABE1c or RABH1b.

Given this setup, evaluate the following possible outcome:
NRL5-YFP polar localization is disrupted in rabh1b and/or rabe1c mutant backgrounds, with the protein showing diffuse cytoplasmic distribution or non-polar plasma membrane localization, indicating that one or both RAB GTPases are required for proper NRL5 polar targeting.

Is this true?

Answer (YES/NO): YES